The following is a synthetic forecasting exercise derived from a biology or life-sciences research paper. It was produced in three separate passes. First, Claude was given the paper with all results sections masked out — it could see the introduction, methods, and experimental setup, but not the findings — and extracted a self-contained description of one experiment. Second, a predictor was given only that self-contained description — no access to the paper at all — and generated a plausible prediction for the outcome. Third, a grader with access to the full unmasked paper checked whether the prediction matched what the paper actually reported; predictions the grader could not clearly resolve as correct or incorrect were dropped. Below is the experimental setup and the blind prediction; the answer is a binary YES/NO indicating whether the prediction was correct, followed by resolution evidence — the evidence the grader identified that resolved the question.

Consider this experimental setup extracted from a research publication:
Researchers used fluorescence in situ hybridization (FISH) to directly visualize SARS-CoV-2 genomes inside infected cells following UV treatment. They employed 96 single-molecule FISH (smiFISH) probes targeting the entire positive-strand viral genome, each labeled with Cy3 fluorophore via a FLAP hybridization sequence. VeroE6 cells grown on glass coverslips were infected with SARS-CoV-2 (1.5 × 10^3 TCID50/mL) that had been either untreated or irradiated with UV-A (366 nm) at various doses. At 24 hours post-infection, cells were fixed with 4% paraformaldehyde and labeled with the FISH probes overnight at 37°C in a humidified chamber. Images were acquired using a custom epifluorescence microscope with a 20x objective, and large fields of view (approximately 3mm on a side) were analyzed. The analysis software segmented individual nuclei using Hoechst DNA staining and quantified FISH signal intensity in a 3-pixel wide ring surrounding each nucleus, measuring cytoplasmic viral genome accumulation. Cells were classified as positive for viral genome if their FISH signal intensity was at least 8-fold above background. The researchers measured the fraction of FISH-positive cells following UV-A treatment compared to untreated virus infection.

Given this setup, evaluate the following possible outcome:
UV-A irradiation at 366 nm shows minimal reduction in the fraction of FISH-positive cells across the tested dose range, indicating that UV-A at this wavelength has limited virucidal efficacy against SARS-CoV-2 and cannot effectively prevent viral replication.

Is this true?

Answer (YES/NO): NO